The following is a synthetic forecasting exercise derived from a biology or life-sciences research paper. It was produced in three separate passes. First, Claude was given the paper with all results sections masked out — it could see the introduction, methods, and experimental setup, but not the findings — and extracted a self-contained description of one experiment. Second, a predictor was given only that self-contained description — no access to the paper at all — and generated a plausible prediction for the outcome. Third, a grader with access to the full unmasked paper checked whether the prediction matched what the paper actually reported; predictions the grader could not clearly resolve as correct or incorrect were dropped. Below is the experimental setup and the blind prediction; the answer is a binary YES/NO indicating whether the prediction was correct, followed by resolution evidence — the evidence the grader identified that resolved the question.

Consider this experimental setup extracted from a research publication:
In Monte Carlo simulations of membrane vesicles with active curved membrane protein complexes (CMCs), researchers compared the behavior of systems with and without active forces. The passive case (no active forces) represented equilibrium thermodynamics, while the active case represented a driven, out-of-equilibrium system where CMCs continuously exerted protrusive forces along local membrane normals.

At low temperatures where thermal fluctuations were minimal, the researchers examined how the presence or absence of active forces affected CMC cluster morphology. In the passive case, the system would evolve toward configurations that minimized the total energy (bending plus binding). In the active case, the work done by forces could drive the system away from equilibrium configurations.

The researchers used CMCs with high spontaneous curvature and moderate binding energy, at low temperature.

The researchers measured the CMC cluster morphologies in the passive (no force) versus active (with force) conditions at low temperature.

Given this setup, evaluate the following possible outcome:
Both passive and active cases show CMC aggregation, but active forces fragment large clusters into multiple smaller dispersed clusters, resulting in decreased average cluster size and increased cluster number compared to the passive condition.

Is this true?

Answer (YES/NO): NO